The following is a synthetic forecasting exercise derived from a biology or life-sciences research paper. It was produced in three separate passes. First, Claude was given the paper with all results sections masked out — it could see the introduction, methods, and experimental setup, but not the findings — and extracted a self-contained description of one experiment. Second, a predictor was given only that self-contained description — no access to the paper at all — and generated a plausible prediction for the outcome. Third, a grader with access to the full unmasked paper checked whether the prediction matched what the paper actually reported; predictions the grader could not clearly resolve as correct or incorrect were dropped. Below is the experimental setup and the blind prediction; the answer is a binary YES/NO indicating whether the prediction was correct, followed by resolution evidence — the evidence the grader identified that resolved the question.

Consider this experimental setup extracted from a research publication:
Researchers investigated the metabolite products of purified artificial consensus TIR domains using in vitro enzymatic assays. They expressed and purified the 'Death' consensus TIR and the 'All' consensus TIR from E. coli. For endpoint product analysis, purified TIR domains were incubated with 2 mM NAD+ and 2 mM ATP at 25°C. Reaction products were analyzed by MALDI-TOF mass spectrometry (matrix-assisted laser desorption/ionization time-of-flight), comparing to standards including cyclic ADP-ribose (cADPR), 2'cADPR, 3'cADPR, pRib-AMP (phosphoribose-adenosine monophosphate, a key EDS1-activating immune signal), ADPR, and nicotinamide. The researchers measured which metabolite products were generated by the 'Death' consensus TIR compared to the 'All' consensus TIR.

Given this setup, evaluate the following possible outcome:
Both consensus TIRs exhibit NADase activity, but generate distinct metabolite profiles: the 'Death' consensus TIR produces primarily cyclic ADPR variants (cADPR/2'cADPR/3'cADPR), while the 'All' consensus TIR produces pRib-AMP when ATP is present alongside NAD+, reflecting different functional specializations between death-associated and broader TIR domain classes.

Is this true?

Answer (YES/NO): NO